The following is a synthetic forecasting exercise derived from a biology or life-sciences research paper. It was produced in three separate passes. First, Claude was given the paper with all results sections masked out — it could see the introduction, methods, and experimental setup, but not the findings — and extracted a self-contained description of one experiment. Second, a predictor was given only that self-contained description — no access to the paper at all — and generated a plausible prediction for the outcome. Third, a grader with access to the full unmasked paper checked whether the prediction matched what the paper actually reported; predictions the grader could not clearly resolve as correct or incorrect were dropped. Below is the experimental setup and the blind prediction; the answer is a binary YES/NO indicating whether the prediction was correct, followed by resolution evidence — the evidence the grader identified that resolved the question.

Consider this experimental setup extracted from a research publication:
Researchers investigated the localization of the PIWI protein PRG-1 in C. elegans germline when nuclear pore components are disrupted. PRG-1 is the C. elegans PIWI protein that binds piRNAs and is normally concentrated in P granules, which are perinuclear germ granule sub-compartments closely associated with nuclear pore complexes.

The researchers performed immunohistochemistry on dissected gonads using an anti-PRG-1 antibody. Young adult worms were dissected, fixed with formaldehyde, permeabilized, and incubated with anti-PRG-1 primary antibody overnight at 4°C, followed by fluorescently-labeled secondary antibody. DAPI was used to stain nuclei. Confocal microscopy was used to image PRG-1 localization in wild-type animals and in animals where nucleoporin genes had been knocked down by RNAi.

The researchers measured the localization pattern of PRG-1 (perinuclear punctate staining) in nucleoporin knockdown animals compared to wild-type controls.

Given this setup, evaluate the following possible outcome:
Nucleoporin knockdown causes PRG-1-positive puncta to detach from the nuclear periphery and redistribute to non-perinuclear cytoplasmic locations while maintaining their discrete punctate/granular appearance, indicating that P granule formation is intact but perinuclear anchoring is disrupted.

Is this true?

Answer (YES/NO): NO